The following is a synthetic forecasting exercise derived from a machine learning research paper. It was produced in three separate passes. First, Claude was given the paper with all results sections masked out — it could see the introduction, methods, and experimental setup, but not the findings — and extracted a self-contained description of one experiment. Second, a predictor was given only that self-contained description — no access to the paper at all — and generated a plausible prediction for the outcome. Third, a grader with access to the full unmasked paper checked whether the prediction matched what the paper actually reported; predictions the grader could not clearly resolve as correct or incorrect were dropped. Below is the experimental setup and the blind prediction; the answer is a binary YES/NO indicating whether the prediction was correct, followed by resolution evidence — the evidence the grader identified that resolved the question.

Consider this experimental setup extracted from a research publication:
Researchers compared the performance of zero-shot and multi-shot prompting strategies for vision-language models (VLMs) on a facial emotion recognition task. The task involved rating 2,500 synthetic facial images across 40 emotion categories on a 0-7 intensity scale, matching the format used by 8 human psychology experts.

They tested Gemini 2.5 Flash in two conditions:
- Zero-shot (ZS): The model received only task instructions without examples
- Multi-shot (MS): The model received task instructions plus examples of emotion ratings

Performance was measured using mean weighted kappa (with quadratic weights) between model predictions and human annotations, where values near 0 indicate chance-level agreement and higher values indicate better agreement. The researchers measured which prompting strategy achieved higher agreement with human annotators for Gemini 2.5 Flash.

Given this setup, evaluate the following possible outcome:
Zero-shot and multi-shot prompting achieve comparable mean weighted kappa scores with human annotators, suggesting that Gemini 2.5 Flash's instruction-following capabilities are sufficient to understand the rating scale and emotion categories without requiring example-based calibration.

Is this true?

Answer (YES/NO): NO